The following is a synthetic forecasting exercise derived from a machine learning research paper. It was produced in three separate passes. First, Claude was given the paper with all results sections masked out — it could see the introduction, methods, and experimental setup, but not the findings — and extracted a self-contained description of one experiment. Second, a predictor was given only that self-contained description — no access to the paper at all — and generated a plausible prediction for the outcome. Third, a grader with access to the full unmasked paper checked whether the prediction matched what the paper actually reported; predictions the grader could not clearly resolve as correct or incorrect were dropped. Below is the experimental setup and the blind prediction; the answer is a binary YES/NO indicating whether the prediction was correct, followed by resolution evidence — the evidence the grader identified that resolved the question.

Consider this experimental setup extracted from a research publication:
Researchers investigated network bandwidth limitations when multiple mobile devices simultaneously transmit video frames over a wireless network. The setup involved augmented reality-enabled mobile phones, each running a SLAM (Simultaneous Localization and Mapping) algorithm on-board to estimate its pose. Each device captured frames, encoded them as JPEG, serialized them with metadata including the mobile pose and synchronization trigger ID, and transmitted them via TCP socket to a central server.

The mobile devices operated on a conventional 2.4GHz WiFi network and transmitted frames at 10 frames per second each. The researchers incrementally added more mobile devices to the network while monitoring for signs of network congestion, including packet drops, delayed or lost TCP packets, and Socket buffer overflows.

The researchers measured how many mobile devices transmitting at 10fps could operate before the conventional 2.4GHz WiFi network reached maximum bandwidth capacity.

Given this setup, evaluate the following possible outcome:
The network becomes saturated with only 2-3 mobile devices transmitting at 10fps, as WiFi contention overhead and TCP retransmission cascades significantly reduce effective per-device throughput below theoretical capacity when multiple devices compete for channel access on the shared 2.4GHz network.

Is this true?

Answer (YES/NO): NO